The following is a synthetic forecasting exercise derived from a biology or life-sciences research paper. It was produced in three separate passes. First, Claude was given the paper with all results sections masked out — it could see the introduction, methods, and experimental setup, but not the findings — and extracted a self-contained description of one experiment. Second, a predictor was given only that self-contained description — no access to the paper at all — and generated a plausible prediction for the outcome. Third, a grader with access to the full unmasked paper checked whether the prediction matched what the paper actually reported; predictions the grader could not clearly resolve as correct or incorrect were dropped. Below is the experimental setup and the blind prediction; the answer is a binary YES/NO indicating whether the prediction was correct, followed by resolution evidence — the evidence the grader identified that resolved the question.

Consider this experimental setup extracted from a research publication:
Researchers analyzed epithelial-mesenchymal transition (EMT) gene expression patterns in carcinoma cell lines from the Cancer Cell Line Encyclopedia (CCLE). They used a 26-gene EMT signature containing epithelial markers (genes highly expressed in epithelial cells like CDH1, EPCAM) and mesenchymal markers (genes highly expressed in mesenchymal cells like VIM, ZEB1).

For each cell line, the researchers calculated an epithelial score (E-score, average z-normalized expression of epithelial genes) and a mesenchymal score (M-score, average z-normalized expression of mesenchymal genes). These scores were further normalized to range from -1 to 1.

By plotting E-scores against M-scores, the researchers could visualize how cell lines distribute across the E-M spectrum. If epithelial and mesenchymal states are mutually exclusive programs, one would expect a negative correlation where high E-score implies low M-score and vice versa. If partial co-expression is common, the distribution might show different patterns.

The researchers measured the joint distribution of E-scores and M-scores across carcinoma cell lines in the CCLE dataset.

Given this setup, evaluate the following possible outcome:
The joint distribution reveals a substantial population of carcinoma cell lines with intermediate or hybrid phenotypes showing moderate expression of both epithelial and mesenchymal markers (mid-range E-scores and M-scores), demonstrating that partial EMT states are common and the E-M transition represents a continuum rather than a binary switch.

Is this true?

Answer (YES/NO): NO